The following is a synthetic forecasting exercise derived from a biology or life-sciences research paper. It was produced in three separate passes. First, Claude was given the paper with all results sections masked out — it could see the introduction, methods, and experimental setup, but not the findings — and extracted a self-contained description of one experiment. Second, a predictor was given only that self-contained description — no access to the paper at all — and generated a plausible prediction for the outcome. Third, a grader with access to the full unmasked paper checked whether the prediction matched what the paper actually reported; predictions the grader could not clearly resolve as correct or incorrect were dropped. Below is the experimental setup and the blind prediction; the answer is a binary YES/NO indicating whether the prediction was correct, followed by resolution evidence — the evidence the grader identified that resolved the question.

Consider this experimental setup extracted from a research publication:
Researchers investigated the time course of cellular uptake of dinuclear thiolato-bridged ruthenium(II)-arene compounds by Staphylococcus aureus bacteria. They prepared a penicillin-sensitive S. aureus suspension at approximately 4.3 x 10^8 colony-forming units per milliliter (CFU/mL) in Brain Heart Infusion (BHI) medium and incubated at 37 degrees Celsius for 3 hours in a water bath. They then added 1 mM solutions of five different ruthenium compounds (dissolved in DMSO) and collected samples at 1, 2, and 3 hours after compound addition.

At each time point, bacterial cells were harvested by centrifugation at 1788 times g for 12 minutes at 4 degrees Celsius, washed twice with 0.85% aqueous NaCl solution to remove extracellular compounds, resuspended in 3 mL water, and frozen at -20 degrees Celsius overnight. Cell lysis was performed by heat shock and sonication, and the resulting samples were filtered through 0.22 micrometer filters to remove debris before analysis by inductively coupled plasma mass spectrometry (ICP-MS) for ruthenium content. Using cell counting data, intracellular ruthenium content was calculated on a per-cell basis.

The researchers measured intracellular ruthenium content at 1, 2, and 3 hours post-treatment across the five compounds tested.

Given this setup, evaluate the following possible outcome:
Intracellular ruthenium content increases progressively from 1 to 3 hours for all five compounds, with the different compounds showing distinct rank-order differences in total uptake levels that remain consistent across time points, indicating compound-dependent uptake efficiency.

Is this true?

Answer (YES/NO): NO